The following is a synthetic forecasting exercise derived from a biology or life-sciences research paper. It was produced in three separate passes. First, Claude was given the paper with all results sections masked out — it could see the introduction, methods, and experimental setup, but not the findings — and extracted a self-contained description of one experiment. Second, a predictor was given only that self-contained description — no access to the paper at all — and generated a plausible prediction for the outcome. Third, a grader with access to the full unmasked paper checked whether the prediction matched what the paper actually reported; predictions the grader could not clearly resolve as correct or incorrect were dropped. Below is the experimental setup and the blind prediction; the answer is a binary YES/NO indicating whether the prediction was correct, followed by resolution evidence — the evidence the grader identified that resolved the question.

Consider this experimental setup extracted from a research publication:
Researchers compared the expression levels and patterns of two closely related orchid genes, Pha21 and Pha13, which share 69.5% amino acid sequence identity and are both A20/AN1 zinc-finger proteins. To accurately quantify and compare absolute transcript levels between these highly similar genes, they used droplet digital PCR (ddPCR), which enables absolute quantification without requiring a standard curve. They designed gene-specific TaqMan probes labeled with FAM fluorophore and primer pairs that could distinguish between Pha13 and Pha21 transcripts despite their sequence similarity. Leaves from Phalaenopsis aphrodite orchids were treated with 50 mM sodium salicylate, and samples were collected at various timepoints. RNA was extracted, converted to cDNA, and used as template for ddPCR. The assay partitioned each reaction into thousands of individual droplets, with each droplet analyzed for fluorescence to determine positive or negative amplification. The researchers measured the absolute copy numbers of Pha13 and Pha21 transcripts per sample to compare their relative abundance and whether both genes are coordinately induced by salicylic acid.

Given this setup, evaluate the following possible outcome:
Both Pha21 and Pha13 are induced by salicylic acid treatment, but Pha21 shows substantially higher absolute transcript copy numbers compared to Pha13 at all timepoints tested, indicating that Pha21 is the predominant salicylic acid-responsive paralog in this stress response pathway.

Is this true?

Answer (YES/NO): NO